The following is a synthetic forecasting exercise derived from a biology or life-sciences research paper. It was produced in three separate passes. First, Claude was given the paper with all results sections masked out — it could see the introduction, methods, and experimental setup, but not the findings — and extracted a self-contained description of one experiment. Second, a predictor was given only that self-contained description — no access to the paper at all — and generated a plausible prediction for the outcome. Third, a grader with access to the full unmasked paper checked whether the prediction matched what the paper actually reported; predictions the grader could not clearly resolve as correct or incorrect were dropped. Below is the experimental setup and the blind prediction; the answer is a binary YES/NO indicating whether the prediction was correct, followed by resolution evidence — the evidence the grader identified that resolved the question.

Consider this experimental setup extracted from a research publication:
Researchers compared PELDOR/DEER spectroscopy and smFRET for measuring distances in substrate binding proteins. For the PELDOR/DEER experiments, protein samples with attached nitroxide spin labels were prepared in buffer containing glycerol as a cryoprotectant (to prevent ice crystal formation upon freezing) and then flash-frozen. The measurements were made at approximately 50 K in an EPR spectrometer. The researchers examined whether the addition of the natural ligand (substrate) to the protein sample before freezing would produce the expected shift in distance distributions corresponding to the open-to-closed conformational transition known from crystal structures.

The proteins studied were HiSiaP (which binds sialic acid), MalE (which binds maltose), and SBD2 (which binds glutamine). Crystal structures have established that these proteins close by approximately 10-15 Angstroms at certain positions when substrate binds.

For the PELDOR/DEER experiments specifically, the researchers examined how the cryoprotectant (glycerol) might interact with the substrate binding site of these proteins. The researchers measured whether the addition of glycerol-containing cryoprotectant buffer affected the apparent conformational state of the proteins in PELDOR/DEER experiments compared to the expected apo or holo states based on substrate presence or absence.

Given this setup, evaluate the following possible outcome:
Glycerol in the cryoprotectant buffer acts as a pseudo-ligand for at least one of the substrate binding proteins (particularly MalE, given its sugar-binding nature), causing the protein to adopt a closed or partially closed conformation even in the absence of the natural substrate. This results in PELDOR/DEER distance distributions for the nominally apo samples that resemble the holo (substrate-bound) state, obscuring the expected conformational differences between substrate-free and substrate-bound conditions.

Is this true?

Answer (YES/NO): NO